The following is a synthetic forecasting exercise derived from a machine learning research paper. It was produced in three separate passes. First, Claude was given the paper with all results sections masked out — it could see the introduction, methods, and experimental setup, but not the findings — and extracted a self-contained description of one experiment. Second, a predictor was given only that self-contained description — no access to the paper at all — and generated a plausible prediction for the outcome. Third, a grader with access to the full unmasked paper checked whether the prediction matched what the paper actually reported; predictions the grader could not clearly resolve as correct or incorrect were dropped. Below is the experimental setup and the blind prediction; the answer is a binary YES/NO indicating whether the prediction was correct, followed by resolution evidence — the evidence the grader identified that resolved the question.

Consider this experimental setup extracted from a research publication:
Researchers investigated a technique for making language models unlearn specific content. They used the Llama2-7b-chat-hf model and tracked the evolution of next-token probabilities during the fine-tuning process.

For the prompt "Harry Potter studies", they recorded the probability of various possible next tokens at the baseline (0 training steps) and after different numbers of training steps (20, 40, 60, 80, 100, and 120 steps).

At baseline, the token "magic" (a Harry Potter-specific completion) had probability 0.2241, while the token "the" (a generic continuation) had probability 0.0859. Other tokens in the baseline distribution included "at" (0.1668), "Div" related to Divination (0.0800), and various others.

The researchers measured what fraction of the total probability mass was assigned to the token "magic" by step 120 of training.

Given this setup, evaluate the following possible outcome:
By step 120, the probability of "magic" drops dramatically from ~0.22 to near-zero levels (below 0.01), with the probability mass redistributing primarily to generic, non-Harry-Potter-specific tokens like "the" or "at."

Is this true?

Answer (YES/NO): YES